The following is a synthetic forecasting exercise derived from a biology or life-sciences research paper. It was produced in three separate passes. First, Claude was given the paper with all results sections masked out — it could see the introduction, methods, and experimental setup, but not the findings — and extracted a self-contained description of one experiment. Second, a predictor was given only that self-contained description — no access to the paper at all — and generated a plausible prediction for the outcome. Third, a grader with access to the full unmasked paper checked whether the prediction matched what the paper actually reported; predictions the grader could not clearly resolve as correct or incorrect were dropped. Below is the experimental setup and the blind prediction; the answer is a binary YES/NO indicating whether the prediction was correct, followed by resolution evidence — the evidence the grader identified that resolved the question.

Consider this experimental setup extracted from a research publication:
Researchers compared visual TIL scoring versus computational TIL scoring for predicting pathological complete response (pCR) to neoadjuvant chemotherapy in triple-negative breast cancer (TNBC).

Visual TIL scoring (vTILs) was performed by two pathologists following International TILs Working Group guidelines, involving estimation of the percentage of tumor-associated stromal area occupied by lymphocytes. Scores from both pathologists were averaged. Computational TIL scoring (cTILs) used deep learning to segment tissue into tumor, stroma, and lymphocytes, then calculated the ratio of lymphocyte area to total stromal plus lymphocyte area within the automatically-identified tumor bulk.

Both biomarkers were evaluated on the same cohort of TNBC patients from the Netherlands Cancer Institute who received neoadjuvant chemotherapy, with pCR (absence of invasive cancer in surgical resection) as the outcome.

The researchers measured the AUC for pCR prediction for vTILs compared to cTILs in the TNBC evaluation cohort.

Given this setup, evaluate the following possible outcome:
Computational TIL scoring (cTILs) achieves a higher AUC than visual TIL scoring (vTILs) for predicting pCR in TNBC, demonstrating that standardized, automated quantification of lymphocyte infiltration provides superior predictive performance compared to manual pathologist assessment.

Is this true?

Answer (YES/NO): NO